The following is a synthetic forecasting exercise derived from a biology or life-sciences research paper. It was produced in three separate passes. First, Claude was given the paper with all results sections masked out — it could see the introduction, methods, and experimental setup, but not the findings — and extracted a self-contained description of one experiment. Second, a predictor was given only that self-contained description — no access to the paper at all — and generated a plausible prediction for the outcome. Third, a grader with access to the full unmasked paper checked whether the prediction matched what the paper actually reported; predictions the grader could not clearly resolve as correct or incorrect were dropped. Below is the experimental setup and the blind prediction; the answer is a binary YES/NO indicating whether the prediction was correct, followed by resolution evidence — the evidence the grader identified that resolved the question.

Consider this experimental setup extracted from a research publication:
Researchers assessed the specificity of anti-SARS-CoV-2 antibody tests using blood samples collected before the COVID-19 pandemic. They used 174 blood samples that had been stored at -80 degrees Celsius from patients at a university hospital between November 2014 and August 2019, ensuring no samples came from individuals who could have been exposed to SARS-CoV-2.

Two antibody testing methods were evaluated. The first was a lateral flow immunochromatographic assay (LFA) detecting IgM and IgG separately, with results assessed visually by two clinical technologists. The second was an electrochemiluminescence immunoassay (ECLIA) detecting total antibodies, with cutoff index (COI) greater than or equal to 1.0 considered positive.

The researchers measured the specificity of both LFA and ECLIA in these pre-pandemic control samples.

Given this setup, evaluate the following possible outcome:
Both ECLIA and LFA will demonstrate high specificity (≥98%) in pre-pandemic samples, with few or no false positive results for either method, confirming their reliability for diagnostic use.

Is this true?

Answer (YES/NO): YES